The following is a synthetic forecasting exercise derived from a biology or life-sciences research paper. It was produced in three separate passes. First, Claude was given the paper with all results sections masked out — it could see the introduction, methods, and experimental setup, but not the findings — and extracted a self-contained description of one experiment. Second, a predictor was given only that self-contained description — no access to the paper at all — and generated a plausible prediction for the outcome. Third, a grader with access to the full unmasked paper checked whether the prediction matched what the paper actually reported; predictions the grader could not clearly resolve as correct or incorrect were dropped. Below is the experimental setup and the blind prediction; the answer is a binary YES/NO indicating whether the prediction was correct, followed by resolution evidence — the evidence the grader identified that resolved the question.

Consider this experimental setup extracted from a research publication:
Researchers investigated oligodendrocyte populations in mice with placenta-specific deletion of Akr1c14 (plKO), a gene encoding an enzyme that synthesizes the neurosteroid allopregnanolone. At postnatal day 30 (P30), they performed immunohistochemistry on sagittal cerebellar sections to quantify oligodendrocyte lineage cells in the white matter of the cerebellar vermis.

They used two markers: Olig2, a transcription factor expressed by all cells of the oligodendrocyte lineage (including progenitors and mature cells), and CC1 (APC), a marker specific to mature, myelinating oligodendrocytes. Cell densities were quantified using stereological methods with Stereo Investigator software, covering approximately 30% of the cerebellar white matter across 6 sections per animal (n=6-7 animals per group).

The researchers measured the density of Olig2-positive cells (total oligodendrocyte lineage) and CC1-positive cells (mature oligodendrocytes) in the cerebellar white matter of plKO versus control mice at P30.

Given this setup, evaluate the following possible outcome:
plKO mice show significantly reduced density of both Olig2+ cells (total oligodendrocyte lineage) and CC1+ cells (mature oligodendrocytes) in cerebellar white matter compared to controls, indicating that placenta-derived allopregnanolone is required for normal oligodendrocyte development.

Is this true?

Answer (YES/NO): NO